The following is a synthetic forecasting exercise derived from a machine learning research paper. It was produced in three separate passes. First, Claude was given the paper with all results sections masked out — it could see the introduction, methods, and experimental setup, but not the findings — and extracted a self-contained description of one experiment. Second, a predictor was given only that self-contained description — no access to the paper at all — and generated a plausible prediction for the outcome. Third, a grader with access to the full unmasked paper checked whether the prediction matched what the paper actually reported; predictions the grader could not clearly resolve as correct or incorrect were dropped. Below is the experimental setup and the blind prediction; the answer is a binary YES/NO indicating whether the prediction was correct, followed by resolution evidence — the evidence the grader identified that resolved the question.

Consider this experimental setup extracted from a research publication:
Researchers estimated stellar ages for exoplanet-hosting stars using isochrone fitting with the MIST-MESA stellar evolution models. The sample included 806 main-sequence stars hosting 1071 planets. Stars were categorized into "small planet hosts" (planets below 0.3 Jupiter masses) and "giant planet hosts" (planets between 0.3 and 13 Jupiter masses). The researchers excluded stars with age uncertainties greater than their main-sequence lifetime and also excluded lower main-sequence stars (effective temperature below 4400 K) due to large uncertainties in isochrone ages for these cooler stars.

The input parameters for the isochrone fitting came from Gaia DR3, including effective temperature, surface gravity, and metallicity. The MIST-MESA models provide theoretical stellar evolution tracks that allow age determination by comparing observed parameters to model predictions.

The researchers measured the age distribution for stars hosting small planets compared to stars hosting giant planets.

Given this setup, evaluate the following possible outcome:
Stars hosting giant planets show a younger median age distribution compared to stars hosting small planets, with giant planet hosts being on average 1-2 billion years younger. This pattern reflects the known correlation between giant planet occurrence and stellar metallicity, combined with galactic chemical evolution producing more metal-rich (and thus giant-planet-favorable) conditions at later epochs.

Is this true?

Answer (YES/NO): NO